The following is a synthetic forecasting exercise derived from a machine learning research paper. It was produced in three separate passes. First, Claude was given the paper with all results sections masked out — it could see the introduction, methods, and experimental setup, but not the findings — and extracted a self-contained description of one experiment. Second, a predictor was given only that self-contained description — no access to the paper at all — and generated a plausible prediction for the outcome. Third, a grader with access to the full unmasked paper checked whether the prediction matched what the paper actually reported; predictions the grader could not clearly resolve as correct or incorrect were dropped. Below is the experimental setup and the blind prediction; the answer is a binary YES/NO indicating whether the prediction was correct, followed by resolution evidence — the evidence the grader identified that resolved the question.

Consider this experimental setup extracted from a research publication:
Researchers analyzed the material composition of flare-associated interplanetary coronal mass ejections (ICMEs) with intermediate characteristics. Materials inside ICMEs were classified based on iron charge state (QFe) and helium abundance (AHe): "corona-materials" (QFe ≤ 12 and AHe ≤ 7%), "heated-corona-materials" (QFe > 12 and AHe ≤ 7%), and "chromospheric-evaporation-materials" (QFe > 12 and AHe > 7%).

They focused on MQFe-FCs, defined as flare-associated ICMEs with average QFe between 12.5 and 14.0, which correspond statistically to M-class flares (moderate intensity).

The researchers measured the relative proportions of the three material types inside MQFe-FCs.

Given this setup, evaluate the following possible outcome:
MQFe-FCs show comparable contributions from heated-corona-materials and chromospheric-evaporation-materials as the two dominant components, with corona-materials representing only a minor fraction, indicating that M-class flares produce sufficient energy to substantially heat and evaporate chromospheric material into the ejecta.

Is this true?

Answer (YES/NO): NO